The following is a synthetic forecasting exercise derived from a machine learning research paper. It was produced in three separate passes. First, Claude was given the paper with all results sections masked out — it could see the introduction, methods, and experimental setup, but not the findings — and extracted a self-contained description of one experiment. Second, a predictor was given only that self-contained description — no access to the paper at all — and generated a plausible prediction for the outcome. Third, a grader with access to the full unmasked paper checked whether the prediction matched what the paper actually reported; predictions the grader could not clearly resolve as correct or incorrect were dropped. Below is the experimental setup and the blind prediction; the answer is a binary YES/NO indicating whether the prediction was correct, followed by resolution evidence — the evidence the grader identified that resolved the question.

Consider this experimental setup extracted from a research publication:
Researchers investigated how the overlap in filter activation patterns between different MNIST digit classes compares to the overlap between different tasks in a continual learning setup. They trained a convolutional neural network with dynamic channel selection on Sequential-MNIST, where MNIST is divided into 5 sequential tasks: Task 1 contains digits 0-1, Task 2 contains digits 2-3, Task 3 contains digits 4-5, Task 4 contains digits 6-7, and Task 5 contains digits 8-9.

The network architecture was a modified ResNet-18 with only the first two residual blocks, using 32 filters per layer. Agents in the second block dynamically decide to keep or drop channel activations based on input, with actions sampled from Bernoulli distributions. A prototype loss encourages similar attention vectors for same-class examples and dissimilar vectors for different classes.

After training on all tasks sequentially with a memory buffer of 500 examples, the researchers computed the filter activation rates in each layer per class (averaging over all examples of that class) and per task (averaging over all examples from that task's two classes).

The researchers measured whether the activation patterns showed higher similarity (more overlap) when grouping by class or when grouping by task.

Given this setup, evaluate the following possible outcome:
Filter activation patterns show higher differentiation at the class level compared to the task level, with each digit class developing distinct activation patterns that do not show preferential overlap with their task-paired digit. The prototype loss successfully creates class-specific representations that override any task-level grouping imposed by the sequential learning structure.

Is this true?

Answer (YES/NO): NO